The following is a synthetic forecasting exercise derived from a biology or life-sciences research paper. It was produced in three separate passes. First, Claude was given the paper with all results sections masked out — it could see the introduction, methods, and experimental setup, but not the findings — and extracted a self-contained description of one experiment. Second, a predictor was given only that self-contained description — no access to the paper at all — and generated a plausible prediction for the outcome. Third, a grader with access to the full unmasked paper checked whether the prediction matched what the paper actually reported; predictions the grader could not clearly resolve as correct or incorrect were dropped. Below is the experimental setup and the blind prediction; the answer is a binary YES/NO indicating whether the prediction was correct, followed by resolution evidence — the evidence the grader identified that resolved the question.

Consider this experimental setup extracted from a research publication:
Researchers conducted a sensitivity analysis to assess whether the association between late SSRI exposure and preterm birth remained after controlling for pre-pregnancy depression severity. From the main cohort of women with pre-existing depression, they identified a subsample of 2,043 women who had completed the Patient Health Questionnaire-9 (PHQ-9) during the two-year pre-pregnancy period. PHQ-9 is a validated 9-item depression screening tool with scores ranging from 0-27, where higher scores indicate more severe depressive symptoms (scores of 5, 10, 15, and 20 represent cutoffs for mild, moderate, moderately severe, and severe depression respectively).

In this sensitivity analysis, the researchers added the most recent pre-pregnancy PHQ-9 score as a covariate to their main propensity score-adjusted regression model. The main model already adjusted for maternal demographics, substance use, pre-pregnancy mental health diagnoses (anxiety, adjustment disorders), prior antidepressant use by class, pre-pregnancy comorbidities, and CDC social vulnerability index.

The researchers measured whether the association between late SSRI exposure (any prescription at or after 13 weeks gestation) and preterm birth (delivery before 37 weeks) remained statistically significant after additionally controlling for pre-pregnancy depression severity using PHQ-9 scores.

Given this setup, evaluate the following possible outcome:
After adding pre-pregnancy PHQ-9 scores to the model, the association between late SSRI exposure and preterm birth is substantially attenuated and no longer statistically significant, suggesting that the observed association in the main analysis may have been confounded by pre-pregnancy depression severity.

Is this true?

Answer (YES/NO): NO